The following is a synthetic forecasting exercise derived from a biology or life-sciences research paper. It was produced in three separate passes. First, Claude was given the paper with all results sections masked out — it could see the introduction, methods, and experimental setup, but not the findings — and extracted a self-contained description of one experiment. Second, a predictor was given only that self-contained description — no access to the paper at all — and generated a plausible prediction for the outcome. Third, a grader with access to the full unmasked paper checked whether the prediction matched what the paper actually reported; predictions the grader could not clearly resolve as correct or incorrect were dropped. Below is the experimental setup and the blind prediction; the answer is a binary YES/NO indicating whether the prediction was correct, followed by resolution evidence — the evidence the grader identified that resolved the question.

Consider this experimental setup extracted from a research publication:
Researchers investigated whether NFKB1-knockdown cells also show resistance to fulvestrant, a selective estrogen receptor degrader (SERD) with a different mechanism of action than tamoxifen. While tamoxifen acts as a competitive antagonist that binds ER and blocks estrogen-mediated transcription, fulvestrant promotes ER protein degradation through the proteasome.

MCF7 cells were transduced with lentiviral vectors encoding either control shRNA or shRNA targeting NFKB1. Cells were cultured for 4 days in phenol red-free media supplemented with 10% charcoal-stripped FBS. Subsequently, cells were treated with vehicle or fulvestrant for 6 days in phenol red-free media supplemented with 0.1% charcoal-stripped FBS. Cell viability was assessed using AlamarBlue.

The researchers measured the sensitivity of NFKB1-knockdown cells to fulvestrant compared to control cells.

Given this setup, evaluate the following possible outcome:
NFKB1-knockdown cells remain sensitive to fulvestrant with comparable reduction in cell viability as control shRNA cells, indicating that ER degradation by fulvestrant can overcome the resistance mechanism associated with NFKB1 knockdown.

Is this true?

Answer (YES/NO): NO